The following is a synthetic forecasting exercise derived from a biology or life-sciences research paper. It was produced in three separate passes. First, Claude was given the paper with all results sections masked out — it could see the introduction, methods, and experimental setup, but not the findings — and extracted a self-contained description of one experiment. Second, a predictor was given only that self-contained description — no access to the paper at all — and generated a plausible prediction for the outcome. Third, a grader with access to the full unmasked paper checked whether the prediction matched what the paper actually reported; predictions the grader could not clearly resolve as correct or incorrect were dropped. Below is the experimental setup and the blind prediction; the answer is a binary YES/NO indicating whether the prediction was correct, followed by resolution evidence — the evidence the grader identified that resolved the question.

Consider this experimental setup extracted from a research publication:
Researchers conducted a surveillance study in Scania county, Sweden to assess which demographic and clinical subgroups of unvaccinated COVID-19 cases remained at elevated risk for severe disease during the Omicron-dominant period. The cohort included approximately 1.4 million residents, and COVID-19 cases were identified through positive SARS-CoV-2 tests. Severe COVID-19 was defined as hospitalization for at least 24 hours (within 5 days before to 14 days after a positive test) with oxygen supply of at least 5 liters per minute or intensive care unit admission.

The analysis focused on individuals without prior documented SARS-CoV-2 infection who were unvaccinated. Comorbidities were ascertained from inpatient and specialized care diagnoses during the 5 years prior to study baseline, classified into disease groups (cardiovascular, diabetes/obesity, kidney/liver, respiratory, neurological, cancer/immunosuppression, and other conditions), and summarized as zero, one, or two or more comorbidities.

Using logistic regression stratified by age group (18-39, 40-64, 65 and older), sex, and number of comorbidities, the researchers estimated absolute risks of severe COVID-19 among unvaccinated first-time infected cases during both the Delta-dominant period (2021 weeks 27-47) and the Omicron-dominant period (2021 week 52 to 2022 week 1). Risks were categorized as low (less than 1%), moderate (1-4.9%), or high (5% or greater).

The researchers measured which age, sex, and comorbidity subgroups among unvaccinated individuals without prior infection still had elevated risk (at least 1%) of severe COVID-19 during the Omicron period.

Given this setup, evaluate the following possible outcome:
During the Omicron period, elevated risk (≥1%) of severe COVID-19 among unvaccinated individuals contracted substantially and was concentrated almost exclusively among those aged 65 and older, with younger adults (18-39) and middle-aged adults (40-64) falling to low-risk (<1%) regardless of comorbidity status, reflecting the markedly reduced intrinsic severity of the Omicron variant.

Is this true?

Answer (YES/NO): NO